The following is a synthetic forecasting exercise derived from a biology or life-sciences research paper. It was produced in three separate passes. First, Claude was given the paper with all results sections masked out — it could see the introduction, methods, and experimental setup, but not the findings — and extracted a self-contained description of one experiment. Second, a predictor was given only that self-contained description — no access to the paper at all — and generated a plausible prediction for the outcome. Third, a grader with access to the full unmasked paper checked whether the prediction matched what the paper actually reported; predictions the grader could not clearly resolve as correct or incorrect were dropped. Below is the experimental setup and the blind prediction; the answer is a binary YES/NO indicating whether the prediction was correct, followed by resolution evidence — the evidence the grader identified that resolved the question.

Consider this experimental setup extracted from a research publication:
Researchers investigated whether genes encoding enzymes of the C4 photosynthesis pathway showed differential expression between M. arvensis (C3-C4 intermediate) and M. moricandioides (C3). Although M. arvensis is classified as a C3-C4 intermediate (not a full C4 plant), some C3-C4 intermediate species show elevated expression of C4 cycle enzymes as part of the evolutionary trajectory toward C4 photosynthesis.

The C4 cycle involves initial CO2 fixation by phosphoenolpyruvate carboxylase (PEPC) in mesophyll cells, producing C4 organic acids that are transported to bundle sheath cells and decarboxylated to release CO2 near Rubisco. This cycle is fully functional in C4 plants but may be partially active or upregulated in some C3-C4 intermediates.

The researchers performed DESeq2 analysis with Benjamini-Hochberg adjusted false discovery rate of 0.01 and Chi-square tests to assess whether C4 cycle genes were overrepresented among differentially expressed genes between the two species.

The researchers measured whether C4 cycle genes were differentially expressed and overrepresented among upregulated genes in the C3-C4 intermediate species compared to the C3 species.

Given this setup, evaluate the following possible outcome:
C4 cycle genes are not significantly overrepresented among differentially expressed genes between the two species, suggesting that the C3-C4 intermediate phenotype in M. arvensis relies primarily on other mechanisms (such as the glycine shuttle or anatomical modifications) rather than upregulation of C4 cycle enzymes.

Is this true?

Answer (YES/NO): NO